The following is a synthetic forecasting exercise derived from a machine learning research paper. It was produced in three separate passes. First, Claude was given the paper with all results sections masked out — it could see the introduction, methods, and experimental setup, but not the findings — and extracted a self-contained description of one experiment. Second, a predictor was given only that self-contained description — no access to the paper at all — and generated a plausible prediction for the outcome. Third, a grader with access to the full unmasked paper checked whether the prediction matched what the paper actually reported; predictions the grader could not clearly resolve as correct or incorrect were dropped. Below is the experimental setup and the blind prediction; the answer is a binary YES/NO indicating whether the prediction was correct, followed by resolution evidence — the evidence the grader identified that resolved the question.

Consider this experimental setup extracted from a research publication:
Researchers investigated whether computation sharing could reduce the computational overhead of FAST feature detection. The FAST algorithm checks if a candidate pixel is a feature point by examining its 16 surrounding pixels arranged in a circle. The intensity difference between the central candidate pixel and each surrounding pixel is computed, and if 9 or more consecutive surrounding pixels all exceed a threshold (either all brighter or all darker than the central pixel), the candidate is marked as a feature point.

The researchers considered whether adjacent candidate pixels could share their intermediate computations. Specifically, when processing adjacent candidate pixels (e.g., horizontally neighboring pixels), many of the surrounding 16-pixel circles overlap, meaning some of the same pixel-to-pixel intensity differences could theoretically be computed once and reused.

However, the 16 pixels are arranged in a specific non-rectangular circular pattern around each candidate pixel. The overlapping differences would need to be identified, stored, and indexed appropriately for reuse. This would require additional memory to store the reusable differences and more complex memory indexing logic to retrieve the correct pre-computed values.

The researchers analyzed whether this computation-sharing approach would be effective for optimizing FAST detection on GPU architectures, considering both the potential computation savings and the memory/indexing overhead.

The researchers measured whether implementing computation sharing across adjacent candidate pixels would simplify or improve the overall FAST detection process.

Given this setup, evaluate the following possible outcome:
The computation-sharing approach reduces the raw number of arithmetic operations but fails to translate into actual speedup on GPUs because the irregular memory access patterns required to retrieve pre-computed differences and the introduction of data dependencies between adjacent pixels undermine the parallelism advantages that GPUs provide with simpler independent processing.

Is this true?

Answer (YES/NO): NO